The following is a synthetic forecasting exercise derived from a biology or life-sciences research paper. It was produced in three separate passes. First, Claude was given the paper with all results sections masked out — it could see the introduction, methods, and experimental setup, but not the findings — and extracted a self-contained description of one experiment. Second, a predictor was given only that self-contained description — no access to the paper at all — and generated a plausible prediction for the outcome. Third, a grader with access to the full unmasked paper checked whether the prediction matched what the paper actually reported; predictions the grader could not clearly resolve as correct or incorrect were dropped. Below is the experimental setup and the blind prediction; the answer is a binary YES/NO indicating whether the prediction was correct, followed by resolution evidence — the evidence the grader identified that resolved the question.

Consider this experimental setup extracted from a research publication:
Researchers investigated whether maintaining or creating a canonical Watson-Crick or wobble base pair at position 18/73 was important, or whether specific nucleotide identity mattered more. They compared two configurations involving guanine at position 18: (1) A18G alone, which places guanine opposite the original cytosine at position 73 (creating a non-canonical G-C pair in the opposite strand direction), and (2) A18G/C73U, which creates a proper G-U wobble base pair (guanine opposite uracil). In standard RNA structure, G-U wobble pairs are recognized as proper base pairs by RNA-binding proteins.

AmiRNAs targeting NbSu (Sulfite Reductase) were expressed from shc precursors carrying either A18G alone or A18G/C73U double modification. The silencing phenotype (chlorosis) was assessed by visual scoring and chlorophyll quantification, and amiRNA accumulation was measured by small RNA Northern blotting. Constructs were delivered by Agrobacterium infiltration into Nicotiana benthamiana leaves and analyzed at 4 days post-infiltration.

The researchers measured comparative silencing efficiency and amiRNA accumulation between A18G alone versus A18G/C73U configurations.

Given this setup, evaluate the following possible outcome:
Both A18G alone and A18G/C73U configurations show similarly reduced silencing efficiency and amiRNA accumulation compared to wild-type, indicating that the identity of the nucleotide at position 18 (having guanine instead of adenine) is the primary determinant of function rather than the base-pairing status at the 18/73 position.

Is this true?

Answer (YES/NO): NO